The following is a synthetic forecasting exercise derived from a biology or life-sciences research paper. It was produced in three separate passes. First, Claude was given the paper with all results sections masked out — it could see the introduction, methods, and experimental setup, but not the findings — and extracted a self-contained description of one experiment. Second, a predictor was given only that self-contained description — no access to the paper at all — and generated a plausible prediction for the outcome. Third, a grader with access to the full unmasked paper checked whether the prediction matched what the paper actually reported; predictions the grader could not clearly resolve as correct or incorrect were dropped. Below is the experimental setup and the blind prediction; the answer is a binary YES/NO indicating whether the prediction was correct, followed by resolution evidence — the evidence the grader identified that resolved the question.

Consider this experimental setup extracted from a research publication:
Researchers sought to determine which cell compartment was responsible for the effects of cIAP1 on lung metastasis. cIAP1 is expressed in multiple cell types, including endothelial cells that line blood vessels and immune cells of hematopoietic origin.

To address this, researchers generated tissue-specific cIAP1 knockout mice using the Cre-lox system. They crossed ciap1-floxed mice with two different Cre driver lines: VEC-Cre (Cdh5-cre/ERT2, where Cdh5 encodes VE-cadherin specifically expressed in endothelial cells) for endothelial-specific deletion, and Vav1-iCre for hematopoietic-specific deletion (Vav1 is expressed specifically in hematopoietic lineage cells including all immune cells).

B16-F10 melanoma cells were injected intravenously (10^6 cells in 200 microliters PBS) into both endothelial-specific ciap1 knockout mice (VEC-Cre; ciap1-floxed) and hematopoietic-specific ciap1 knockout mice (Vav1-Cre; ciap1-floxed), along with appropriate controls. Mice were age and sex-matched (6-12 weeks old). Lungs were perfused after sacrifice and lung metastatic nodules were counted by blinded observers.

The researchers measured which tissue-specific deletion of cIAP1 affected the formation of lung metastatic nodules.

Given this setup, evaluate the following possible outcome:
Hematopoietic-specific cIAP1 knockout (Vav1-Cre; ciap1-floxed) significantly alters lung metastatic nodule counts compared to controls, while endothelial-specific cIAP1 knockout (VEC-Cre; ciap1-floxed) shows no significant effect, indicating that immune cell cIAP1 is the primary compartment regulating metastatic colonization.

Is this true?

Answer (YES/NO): NO